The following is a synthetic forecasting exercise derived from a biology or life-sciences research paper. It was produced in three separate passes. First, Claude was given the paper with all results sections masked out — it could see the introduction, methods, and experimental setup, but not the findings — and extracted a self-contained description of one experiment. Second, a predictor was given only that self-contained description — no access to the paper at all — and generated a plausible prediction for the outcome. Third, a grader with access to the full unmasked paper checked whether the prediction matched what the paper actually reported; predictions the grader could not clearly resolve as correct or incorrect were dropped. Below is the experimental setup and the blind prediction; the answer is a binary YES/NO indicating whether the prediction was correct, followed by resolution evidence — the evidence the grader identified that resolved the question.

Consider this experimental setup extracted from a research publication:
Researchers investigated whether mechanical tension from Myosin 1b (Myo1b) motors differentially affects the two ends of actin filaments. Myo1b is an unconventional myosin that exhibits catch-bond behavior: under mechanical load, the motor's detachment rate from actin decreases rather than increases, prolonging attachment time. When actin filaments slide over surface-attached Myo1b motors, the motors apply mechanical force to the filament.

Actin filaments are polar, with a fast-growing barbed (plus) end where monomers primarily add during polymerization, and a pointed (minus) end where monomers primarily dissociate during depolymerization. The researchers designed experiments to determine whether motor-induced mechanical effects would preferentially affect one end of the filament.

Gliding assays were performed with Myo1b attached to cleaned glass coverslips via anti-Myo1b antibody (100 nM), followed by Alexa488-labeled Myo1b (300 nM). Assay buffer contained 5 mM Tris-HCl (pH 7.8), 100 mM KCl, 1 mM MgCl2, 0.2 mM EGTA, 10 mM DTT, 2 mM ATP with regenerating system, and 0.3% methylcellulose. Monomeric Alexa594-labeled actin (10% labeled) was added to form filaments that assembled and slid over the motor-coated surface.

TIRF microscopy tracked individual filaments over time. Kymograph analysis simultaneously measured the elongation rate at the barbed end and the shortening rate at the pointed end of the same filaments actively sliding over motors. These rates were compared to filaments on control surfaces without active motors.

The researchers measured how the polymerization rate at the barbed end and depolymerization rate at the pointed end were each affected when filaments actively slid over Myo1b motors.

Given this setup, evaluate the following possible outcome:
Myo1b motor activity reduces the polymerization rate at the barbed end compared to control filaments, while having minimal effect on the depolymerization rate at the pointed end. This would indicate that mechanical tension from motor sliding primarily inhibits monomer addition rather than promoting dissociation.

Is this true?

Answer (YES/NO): NO